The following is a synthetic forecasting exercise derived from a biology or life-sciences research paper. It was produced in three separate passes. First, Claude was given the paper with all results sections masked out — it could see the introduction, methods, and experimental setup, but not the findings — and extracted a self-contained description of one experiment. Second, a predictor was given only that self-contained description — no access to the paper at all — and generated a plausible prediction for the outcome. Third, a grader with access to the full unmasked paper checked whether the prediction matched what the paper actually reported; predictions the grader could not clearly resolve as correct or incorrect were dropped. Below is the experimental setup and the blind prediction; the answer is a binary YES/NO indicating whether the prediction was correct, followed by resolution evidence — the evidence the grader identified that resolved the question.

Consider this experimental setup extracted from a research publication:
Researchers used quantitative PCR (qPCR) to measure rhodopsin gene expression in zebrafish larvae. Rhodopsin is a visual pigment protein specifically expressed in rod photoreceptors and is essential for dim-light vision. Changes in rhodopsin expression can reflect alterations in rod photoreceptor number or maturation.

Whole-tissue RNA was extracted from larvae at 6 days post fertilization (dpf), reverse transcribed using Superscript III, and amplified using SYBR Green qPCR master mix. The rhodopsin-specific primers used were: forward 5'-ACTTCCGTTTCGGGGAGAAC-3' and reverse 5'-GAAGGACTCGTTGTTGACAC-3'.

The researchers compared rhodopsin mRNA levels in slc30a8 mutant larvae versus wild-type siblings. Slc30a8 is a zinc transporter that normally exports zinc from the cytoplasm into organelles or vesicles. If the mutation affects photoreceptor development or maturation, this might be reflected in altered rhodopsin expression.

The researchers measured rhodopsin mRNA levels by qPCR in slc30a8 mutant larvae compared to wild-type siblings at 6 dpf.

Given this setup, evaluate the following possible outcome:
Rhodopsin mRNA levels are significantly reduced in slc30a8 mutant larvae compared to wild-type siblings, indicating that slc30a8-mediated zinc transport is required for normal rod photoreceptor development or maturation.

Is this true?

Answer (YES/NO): YES